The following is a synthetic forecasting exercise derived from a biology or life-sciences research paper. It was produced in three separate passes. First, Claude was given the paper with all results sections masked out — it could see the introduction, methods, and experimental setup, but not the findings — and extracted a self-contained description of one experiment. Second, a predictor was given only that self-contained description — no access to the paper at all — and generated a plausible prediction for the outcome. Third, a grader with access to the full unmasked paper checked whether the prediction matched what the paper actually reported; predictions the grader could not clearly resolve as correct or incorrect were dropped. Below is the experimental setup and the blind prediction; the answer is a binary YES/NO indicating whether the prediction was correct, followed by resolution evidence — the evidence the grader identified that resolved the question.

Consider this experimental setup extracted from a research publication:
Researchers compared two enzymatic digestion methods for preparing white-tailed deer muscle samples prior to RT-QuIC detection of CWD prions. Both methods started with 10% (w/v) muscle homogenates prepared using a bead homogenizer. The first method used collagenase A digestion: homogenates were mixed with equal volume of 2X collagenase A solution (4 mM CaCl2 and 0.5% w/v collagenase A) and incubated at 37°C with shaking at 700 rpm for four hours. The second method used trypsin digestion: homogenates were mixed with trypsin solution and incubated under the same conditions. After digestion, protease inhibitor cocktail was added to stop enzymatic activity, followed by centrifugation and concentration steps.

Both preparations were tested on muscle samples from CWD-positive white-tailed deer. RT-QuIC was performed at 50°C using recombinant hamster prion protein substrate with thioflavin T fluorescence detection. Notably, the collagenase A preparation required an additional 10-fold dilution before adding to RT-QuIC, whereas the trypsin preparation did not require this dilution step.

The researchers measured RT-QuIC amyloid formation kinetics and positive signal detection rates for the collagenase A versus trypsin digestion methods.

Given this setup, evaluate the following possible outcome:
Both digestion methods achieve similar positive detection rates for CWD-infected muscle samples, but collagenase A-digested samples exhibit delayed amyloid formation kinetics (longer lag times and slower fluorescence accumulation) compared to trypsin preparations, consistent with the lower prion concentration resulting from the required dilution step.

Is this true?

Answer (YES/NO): NO